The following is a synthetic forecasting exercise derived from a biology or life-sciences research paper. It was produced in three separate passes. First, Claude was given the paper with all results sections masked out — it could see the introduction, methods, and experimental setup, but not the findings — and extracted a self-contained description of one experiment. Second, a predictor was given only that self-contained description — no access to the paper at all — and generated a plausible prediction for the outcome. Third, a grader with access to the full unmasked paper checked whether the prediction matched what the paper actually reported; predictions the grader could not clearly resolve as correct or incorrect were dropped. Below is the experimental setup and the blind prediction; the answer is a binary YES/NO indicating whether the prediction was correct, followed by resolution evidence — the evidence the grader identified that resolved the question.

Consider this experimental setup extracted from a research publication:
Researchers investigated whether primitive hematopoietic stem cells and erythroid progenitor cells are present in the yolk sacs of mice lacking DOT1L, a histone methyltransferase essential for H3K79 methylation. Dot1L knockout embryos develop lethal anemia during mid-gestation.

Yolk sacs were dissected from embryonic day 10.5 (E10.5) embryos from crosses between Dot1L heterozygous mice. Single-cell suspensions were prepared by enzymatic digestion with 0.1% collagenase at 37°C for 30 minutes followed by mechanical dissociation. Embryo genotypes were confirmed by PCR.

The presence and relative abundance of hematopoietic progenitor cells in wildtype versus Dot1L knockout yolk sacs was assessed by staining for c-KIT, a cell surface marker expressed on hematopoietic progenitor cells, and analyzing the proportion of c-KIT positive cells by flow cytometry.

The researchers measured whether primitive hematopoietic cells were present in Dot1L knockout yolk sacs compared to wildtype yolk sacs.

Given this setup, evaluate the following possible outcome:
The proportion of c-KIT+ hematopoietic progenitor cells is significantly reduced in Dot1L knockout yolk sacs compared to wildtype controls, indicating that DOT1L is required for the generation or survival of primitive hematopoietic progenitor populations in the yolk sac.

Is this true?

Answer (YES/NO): NO